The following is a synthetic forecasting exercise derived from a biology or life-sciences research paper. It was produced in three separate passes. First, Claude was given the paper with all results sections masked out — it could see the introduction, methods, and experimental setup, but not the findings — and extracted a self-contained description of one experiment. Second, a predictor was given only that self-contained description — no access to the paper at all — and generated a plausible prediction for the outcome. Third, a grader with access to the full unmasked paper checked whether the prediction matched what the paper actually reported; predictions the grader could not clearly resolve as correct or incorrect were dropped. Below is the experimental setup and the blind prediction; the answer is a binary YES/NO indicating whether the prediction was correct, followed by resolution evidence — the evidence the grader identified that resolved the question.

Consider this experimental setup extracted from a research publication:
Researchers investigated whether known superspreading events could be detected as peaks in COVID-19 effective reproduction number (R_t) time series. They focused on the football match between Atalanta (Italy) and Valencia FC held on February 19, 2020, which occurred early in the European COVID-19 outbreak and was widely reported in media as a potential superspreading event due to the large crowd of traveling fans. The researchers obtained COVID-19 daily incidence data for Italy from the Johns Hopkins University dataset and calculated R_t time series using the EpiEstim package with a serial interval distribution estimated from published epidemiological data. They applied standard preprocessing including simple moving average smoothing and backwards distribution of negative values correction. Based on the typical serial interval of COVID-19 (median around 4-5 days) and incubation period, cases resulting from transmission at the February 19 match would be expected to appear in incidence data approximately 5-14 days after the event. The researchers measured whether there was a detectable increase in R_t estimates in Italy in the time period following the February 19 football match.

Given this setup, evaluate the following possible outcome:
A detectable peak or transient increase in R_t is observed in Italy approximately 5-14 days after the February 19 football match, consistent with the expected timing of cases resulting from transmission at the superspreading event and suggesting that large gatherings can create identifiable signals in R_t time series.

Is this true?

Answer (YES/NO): NO